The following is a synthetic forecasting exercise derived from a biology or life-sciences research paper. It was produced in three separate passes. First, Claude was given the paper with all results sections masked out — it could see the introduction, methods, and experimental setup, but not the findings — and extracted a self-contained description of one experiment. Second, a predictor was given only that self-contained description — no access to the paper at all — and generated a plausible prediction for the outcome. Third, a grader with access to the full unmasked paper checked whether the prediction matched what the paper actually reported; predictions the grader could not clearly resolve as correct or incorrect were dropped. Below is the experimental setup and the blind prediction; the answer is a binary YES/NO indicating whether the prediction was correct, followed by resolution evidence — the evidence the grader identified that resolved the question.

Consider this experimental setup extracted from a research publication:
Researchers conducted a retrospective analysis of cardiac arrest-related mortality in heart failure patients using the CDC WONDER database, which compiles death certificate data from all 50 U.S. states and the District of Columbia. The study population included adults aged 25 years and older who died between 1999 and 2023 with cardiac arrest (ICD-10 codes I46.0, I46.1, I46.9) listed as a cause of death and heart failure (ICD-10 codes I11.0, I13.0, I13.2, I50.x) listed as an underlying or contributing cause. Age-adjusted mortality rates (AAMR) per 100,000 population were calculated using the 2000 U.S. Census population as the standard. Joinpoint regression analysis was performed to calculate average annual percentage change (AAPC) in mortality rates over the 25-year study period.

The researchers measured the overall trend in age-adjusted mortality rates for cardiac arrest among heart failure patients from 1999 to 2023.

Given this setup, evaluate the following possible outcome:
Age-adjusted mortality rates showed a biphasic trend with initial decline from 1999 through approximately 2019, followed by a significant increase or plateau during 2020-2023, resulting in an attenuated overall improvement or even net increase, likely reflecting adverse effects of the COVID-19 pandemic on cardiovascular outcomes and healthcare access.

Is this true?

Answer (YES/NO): NO